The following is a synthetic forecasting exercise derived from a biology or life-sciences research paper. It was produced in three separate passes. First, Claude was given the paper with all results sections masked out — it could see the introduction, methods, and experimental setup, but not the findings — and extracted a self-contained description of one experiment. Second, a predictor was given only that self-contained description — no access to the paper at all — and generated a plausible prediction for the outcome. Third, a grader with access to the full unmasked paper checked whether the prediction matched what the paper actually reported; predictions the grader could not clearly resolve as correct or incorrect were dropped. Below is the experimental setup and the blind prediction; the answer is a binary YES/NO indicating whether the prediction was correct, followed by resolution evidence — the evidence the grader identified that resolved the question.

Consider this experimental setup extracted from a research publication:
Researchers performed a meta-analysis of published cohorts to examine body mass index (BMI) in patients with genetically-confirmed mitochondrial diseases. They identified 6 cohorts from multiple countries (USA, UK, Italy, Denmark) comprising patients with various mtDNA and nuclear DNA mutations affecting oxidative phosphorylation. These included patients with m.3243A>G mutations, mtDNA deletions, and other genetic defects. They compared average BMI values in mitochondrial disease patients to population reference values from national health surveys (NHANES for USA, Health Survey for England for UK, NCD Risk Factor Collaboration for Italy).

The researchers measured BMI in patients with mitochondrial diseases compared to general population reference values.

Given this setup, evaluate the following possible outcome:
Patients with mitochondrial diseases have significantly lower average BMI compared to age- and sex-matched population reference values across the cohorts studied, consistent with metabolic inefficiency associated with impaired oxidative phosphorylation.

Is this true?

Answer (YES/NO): YES